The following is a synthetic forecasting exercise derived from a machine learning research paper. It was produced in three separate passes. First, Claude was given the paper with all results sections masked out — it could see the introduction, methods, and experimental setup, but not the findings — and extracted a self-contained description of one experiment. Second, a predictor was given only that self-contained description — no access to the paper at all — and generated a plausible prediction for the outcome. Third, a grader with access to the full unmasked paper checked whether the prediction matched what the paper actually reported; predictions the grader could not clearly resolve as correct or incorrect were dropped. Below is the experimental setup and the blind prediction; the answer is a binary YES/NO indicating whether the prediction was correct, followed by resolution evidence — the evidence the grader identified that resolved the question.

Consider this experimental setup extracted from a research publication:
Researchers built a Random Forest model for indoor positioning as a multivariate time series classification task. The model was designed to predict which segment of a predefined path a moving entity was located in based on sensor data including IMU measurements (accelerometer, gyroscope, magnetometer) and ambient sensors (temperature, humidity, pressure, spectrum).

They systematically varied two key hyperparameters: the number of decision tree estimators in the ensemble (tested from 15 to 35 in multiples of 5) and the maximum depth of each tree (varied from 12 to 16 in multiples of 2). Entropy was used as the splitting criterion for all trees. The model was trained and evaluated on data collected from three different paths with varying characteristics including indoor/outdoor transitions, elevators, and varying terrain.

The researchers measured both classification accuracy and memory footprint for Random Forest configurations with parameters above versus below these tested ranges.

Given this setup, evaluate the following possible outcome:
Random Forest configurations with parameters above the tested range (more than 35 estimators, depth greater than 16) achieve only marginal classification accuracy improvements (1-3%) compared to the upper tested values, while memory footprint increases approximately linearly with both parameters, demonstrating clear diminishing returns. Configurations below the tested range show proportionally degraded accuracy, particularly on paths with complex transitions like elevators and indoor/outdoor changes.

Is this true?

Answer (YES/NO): NO